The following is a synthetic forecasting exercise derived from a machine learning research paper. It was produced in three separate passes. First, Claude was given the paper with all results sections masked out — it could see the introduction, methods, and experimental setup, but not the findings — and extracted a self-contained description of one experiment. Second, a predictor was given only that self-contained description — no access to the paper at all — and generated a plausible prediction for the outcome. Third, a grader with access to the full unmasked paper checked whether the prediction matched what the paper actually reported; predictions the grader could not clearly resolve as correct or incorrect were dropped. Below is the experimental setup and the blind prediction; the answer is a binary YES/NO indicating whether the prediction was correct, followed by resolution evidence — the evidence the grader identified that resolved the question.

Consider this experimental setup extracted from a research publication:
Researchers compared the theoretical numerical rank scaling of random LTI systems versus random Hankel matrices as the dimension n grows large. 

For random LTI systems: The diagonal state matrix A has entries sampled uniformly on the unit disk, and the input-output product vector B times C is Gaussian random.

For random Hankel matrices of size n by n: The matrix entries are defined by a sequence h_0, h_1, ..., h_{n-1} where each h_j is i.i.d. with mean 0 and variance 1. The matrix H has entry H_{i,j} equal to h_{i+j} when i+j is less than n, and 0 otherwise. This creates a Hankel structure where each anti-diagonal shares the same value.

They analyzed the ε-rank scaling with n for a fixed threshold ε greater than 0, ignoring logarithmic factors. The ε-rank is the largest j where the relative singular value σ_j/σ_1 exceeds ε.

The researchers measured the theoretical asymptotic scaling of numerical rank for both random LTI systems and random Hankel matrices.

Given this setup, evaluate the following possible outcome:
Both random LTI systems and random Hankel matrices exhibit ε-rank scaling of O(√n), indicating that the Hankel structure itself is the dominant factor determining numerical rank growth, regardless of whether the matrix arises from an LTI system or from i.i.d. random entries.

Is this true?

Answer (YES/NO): NO